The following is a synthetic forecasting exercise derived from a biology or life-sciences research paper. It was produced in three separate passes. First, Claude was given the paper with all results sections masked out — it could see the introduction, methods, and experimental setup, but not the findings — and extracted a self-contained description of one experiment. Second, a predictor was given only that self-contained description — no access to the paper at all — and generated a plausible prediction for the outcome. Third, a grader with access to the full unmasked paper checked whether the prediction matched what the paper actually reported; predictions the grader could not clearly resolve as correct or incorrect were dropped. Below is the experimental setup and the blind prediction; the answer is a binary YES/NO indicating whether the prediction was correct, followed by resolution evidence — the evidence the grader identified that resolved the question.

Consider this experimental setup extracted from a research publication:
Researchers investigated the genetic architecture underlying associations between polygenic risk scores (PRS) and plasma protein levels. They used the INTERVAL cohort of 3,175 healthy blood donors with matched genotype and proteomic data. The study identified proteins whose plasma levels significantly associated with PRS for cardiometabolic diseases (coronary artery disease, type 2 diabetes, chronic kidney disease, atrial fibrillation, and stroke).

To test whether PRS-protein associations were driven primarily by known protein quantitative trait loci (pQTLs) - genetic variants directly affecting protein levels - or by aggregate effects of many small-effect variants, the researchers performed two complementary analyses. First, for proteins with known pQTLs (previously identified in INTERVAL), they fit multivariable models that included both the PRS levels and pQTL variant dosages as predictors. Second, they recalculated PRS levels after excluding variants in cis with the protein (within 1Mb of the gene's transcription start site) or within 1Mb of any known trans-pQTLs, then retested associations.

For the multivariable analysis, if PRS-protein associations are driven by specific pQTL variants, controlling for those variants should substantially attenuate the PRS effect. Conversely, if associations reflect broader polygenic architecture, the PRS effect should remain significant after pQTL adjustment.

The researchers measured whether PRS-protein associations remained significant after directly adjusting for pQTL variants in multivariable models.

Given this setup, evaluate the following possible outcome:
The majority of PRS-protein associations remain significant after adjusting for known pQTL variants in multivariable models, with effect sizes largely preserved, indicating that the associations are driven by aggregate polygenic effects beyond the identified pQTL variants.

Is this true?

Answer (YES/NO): YES